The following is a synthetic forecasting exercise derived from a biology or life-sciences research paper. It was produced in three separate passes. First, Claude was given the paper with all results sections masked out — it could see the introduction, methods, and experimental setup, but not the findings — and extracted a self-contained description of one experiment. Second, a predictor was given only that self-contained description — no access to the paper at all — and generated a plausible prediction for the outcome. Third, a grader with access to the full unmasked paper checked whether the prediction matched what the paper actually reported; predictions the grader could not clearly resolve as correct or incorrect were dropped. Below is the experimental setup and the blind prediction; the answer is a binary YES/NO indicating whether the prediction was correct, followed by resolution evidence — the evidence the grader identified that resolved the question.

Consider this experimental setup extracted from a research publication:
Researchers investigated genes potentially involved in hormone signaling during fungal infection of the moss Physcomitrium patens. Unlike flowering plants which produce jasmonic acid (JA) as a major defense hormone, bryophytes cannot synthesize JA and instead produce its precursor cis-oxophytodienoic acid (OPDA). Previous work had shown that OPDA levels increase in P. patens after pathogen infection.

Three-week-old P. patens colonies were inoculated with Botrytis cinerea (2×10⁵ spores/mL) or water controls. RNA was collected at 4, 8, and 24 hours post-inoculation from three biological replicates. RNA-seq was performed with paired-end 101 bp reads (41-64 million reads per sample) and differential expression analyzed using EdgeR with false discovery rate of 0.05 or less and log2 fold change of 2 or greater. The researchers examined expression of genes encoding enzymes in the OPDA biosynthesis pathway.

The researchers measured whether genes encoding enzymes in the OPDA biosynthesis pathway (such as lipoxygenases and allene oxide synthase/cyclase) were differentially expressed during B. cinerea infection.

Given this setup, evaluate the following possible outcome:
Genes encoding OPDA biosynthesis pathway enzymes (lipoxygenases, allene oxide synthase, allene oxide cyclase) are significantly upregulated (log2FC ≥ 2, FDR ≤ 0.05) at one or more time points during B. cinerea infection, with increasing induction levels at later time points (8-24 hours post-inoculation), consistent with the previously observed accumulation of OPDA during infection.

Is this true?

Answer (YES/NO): NO